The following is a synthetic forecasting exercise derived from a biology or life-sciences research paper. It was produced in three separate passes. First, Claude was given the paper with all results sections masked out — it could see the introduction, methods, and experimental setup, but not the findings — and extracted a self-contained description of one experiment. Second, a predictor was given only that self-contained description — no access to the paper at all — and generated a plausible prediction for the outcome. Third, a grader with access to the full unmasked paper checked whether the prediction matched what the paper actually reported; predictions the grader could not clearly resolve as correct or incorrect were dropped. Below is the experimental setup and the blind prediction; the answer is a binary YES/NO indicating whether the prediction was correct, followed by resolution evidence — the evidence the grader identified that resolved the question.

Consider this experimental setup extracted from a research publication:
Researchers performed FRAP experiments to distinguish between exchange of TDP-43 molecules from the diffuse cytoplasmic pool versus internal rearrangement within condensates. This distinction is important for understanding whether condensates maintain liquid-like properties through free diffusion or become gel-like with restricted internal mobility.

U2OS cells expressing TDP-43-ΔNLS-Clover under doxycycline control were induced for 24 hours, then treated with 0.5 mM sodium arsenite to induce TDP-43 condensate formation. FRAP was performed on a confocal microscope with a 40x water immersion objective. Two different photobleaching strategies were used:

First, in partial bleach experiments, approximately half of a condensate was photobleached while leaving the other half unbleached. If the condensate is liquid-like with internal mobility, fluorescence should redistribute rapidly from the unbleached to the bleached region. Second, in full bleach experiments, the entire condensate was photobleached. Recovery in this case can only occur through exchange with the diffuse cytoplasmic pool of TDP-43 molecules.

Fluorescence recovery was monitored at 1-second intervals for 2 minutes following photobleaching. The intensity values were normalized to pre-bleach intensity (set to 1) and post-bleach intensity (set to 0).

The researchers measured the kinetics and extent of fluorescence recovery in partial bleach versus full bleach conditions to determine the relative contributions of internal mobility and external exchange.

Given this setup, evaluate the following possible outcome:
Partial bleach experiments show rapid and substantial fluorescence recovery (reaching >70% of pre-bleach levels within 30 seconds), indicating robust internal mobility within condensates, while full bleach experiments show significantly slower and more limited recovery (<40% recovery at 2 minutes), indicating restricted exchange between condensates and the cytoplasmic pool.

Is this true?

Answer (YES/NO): NO